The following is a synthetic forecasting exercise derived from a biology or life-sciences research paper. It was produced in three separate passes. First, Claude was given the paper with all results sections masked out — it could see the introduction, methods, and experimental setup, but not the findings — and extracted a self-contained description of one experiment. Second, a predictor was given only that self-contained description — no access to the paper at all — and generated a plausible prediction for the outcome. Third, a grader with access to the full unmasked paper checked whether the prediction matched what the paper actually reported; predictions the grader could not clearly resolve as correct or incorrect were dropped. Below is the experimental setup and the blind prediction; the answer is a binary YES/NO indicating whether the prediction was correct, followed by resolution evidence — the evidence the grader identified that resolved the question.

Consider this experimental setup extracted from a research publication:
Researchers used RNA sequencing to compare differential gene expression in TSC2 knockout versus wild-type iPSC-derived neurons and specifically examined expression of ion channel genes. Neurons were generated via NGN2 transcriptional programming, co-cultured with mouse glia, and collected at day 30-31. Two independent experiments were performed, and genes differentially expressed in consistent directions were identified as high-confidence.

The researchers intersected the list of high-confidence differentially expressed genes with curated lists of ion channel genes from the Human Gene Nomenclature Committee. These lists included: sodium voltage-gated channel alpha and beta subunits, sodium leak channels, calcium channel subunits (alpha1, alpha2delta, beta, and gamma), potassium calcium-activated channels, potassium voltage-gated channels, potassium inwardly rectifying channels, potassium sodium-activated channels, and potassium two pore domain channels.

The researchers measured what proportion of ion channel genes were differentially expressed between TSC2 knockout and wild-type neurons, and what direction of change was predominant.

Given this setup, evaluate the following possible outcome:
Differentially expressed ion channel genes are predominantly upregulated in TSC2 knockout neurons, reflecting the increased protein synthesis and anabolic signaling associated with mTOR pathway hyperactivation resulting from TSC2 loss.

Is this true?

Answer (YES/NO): NO